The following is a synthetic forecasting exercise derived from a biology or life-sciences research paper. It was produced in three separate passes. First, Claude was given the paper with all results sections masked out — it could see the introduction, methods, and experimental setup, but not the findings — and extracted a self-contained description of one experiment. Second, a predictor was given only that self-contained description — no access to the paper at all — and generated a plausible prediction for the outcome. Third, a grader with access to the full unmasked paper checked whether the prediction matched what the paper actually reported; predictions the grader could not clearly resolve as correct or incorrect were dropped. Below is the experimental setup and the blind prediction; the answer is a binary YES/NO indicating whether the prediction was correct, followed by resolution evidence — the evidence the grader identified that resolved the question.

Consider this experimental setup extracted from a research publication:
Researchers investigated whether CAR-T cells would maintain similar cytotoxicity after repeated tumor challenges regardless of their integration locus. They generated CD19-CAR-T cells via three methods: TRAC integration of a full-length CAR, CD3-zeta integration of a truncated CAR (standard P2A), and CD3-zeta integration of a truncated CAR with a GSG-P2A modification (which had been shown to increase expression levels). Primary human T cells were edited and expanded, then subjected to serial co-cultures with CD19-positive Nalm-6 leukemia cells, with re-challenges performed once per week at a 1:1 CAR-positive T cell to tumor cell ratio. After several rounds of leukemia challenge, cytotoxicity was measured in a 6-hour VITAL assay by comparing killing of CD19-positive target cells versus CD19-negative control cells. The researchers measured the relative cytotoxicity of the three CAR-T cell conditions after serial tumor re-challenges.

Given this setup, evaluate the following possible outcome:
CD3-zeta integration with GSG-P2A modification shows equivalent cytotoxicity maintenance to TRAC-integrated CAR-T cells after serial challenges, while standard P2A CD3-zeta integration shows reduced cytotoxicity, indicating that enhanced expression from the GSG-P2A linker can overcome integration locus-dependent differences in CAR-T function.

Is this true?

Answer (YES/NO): NO